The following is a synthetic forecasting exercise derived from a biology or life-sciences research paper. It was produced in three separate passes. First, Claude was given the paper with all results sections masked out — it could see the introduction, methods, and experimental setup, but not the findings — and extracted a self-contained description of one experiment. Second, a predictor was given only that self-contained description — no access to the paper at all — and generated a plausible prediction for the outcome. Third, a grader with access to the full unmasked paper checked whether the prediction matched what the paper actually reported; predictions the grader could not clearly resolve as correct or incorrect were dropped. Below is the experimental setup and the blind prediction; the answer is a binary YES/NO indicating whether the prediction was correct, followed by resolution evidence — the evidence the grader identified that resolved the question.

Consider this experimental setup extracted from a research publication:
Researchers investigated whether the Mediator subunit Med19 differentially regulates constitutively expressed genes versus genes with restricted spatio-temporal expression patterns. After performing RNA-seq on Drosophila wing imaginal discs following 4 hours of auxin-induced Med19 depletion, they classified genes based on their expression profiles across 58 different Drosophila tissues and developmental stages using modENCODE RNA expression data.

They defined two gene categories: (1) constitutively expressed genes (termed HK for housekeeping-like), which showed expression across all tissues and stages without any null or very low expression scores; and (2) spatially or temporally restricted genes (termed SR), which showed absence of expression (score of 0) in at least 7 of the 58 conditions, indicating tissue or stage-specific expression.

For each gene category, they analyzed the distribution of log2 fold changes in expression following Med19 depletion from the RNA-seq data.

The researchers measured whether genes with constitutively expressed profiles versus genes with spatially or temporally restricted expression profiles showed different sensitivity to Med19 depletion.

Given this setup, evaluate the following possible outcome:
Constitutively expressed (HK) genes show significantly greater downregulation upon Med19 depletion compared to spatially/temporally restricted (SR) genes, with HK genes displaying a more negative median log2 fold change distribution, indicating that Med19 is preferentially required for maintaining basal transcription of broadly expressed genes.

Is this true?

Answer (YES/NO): NO